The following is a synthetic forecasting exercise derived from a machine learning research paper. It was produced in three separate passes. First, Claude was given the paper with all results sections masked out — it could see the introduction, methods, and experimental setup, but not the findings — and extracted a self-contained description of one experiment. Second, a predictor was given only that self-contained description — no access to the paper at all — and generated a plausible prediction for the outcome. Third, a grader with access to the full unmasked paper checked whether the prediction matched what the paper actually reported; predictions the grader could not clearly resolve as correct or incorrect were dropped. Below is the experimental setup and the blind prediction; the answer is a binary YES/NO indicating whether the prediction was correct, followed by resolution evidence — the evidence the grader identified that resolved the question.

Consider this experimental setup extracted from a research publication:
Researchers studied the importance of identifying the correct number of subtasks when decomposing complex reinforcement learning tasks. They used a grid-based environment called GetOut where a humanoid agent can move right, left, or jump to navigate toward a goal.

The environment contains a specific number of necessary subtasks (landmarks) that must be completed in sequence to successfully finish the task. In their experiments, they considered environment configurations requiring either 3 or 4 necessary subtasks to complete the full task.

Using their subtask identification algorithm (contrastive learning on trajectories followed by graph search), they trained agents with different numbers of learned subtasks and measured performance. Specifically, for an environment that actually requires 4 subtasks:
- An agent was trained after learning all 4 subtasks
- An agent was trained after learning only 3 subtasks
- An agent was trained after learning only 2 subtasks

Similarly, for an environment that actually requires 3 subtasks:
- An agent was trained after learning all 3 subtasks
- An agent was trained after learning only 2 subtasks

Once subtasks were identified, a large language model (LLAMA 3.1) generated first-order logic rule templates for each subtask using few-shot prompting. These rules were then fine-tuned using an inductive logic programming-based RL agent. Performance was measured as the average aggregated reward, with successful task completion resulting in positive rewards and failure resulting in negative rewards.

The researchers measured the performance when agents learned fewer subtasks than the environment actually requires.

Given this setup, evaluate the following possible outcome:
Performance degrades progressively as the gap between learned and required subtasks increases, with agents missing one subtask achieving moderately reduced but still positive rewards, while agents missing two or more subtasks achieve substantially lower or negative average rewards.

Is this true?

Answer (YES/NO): NO